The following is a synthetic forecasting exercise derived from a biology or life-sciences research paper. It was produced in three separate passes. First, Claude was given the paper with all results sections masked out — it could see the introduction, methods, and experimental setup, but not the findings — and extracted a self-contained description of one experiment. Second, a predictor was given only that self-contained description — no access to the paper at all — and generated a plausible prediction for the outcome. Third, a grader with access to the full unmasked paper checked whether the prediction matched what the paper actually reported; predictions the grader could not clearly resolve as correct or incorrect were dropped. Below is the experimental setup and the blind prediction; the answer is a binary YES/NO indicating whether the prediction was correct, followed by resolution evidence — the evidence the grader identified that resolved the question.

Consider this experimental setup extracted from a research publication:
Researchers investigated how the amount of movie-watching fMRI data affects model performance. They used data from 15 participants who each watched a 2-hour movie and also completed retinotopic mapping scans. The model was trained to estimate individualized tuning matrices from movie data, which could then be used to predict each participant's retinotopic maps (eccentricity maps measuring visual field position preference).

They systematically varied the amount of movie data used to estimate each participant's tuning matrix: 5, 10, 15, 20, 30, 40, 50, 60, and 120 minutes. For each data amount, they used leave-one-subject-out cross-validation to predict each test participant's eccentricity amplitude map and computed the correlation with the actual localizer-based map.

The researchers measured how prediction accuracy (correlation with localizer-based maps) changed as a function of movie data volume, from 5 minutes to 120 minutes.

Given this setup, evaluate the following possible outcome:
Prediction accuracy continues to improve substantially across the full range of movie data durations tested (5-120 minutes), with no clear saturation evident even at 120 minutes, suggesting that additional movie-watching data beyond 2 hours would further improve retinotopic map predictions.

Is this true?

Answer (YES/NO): NO